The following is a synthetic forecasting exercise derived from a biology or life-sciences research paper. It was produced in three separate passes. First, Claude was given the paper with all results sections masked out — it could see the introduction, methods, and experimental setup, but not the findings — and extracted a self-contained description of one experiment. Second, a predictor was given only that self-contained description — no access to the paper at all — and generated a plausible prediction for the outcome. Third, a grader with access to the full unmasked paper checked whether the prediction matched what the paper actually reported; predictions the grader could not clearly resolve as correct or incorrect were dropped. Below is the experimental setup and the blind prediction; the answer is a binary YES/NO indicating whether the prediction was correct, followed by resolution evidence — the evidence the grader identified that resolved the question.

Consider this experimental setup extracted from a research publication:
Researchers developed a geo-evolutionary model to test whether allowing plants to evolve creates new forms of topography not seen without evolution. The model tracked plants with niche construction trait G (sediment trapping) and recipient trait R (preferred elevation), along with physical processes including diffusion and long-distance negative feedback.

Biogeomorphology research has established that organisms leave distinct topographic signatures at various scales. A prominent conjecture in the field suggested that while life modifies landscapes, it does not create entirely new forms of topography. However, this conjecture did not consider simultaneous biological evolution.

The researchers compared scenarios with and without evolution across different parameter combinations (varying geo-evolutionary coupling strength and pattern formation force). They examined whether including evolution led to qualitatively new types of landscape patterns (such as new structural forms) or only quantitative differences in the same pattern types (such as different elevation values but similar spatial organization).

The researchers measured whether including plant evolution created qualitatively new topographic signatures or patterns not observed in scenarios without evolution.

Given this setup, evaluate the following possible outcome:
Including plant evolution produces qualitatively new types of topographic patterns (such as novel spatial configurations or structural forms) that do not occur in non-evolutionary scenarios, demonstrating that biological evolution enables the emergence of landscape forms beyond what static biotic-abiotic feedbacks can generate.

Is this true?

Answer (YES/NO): NO